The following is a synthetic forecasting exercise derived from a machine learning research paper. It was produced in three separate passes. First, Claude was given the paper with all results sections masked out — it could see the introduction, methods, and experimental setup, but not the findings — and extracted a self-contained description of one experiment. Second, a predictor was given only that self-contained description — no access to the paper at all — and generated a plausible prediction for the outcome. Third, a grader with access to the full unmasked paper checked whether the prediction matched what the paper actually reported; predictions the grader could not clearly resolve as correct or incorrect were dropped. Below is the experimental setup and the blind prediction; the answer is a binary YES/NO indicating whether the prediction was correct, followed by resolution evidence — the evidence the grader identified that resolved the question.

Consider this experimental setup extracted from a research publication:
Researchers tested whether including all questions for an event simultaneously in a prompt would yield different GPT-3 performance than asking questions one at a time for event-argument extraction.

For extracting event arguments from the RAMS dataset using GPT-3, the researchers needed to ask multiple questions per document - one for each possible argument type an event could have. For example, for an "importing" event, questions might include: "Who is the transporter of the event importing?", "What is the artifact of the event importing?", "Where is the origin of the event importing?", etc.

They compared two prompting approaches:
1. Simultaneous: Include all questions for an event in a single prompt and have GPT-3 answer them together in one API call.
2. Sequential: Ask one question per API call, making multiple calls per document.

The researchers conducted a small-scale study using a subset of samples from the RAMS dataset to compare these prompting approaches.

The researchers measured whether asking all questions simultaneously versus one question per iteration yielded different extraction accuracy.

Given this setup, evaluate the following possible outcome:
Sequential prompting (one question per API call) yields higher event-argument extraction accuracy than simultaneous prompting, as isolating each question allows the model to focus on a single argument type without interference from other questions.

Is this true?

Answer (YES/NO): NO